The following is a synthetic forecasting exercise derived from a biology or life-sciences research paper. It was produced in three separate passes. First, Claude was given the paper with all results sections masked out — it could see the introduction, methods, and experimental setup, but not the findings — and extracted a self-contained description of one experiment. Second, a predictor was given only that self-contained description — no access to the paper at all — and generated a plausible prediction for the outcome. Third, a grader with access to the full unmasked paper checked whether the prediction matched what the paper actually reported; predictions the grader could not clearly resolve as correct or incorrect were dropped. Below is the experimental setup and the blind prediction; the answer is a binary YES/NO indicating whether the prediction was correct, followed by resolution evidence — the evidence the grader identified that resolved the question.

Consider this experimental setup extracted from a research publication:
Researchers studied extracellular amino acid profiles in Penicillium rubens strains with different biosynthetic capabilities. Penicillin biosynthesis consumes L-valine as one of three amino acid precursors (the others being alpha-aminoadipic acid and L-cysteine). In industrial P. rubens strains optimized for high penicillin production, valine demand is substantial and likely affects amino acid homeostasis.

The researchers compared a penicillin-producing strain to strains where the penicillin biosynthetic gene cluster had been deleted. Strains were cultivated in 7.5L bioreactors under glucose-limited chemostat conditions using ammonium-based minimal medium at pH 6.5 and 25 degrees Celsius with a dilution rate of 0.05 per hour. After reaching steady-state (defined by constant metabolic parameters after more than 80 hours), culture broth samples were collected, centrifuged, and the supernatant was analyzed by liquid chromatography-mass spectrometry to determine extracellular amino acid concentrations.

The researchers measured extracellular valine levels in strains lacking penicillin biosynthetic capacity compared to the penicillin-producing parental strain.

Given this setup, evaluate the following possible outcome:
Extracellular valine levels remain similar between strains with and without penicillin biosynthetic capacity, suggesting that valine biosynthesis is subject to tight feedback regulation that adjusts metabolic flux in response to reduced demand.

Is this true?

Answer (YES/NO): NO